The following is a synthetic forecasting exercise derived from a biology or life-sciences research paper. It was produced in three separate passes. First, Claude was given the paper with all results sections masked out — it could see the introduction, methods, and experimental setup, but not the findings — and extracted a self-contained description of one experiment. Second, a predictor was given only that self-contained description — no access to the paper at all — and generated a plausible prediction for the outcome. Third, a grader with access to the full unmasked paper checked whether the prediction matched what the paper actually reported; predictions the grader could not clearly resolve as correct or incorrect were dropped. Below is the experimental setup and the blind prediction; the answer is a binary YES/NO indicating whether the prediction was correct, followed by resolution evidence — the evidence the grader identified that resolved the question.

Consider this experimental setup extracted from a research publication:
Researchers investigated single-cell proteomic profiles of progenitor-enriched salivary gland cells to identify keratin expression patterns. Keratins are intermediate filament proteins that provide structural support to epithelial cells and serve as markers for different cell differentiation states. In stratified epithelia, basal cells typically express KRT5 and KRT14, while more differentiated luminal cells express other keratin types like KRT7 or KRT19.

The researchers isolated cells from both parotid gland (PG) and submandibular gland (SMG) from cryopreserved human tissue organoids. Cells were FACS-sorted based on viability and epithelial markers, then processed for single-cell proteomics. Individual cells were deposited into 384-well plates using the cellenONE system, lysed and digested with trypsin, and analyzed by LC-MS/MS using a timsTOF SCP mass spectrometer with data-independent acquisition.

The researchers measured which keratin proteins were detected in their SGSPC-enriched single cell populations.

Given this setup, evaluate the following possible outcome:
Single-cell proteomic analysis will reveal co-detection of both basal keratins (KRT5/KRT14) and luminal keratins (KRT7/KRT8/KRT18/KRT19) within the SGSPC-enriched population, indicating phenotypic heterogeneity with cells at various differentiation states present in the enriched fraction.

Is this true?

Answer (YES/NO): NO